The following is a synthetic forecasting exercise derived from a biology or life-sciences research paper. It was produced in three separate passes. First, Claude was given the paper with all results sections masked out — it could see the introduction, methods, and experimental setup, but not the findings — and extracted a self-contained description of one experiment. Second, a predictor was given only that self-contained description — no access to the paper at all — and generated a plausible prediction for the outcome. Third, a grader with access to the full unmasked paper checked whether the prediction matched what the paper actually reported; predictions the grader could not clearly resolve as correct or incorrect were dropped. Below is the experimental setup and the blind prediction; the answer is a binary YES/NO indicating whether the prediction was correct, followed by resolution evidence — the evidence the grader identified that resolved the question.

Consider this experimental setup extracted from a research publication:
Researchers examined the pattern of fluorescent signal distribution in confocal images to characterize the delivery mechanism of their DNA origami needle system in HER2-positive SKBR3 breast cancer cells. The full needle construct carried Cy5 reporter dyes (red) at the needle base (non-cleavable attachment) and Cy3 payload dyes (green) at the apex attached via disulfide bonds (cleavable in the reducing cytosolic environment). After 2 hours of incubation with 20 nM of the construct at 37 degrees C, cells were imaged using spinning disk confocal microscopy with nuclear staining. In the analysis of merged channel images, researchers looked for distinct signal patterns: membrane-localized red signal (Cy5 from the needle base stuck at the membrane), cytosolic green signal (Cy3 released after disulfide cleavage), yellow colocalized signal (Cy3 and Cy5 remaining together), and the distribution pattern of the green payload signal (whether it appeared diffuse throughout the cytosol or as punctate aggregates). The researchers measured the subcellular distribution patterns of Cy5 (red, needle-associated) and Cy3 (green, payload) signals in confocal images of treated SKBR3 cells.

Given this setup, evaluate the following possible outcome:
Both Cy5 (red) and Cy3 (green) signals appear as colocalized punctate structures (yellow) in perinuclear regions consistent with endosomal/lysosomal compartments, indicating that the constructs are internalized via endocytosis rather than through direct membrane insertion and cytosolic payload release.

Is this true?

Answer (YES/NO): NO